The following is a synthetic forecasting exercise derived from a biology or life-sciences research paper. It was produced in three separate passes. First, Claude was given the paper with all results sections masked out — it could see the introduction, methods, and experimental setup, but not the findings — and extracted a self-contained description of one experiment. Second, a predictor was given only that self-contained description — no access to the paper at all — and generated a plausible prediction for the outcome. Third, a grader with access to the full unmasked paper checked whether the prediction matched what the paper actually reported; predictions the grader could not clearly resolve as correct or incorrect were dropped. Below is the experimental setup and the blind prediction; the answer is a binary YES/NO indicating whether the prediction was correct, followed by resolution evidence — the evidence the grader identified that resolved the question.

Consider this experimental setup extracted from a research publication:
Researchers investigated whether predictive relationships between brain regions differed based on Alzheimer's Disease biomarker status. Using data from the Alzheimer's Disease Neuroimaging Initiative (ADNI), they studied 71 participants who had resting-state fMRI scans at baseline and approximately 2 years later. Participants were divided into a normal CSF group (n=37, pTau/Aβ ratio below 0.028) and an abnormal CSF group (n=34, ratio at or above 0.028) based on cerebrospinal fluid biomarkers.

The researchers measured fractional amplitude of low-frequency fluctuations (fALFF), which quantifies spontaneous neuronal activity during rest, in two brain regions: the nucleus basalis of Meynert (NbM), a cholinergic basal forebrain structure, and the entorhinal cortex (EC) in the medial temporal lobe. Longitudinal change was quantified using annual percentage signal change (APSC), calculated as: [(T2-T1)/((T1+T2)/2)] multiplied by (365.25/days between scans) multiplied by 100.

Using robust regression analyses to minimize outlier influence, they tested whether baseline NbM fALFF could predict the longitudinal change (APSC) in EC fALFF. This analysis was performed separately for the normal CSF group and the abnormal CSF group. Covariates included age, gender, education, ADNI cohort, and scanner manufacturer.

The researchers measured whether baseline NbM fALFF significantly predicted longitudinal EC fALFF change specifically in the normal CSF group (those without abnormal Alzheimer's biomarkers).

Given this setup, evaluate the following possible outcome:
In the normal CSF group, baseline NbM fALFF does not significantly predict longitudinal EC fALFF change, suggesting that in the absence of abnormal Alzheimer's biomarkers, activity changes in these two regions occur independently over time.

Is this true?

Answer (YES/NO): YES